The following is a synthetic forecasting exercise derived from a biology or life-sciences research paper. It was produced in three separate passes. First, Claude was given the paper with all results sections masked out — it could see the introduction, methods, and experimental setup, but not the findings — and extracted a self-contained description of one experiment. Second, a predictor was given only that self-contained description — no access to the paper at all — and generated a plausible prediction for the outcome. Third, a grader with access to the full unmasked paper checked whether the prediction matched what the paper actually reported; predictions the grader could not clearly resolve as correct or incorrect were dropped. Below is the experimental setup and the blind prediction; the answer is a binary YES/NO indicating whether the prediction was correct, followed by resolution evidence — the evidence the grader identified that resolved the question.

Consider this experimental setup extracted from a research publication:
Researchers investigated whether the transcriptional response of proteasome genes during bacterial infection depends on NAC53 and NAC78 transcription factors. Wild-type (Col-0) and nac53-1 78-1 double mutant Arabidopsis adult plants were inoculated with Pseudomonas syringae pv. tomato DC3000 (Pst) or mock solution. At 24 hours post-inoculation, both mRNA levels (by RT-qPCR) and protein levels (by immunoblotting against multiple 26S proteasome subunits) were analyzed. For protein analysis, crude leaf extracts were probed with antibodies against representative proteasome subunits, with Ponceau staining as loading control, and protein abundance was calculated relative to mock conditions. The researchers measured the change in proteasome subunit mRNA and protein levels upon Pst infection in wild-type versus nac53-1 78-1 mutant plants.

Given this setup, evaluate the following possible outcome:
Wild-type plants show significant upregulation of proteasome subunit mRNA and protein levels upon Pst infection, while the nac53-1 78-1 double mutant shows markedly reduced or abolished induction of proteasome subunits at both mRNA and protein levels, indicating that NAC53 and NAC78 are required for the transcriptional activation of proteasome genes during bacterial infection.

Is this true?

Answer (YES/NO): YES